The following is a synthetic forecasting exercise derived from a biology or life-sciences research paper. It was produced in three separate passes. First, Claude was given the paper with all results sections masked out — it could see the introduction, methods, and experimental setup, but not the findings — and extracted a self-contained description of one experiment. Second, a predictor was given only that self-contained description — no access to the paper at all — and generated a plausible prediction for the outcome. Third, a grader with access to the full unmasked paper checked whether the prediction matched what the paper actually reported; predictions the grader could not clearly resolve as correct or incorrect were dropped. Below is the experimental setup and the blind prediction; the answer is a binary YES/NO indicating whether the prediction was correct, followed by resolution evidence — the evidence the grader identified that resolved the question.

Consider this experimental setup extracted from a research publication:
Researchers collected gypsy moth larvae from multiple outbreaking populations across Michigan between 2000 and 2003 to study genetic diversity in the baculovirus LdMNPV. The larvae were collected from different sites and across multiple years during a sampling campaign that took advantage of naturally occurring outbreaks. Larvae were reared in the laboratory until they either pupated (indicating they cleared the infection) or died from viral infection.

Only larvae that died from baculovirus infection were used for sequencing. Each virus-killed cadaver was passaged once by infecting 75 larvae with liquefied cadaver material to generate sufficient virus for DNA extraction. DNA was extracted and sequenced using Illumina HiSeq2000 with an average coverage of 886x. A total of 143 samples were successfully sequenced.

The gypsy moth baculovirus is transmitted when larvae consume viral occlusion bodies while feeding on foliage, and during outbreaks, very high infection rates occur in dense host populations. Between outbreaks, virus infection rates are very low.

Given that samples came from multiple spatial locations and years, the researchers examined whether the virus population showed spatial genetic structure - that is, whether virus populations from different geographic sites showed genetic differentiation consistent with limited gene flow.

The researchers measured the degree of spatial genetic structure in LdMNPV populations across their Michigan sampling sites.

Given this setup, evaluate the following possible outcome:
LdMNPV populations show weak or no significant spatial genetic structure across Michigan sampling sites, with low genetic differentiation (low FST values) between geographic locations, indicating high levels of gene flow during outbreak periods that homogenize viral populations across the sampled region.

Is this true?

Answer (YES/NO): YES